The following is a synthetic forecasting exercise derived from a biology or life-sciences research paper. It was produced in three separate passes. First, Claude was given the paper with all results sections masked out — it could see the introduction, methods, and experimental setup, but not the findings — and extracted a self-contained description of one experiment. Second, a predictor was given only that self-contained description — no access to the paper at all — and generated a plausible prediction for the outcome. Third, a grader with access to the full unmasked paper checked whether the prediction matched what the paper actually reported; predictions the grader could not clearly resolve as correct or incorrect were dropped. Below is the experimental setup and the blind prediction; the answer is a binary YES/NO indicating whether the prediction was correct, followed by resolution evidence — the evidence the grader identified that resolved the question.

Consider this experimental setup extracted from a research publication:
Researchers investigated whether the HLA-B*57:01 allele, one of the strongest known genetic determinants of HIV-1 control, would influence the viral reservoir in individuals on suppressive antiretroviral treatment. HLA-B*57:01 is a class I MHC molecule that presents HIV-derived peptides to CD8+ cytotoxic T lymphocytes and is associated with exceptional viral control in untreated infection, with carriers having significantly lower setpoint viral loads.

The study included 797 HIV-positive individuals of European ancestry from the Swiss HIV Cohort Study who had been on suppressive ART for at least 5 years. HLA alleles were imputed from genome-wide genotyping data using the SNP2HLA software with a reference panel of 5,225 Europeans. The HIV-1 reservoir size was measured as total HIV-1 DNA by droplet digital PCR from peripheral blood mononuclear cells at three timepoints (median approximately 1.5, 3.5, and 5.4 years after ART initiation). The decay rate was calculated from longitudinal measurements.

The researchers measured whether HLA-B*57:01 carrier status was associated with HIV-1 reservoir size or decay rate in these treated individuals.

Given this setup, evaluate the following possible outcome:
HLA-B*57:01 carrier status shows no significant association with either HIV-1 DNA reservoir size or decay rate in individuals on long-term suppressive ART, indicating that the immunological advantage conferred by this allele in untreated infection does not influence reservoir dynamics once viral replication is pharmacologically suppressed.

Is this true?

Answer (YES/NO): YES